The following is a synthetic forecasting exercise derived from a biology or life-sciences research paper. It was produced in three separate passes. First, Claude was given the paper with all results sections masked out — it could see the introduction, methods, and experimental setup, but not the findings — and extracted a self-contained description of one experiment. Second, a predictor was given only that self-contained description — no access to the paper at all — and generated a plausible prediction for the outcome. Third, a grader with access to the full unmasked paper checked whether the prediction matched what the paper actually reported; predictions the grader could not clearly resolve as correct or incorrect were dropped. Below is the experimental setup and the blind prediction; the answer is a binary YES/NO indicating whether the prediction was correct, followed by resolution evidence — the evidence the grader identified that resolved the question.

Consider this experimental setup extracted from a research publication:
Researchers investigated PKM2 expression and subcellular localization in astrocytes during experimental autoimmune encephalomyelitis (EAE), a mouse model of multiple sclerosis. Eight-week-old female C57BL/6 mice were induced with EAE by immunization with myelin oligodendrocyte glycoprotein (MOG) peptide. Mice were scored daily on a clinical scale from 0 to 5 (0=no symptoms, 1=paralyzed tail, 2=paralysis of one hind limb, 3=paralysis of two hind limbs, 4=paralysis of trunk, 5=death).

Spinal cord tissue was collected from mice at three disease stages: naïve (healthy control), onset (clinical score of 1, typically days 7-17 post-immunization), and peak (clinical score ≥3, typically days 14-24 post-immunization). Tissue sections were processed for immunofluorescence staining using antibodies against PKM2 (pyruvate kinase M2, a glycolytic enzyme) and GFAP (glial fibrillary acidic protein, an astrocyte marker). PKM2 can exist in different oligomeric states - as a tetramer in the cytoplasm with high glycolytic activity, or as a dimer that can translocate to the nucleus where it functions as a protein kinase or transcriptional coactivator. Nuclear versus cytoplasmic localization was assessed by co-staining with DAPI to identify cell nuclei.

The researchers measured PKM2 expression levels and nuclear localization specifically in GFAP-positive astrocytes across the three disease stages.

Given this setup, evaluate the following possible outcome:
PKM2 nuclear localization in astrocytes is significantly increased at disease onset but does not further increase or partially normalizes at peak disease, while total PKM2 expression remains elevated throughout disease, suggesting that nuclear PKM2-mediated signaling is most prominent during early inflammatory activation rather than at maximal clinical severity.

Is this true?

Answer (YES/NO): NO